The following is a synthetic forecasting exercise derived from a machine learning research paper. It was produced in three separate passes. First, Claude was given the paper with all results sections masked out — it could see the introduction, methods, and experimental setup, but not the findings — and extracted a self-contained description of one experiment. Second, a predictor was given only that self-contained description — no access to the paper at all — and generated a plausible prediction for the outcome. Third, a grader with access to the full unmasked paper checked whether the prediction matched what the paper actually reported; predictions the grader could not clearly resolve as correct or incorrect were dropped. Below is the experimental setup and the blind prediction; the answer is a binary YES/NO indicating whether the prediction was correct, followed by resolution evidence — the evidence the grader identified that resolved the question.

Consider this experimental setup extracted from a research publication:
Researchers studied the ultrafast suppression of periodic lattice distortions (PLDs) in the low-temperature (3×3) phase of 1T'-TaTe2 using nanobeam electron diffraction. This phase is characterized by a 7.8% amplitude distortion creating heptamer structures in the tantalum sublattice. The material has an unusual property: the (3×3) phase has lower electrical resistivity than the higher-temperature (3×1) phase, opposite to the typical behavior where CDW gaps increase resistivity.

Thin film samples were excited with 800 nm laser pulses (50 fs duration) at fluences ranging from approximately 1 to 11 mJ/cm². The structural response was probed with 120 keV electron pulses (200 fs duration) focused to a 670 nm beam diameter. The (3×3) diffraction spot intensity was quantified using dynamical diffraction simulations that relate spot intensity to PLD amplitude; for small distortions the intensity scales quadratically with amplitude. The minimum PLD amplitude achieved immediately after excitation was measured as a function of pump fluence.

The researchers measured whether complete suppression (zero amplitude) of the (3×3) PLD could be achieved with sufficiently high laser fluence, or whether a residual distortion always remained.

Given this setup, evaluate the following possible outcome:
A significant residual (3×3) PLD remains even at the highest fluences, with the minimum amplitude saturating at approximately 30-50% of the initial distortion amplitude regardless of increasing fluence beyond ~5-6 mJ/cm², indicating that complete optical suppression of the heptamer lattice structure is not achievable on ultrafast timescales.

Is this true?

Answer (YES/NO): NO